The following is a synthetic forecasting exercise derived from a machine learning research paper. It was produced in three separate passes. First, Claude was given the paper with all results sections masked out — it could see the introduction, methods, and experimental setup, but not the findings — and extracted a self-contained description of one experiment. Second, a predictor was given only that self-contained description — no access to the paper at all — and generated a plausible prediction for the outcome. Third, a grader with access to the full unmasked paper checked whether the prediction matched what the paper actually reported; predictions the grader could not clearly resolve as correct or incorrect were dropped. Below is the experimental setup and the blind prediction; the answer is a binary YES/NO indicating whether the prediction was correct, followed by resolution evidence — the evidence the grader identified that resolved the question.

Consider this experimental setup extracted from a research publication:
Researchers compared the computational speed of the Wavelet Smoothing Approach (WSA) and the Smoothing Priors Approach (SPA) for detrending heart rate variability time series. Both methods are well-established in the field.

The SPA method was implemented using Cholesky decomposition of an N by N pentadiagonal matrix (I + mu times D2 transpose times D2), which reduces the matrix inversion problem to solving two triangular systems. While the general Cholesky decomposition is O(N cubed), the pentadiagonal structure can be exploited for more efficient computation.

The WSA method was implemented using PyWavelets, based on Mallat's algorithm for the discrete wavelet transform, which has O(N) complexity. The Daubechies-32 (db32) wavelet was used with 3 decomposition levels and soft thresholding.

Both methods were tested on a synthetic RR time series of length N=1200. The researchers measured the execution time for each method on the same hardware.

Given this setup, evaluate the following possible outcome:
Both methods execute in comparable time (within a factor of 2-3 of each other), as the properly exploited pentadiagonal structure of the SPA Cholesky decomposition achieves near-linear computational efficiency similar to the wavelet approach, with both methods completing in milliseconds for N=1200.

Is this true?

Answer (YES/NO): NO